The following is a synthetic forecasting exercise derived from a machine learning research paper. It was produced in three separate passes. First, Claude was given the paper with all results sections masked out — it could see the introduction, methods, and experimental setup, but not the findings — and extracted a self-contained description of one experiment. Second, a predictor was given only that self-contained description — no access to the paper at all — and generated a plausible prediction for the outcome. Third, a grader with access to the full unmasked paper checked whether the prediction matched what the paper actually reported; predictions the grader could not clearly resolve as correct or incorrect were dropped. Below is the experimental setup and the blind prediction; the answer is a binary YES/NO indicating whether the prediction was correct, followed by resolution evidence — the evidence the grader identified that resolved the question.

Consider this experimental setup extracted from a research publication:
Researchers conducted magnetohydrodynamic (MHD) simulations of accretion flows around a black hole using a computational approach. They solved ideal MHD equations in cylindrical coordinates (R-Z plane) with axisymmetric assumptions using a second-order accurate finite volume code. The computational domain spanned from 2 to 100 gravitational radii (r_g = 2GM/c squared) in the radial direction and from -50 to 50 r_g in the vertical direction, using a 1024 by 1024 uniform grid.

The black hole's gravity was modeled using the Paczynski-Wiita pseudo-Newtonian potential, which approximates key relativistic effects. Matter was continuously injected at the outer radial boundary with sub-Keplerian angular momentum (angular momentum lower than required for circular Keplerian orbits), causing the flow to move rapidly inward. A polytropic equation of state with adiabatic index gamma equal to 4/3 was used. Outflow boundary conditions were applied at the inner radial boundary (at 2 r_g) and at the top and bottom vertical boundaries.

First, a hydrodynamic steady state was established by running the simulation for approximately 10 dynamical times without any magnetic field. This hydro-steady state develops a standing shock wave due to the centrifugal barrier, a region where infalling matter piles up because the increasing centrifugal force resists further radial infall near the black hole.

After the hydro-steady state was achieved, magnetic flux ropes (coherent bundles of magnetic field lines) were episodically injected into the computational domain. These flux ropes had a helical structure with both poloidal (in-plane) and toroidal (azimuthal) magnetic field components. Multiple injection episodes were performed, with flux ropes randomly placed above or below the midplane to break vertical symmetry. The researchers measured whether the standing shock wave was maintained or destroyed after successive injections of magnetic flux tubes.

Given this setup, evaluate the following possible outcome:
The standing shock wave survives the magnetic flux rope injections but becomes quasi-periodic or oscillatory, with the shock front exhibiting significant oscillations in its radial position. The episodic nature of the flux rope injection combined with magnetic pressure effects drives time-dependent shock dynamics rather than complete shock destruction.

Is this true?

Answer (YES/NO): YES